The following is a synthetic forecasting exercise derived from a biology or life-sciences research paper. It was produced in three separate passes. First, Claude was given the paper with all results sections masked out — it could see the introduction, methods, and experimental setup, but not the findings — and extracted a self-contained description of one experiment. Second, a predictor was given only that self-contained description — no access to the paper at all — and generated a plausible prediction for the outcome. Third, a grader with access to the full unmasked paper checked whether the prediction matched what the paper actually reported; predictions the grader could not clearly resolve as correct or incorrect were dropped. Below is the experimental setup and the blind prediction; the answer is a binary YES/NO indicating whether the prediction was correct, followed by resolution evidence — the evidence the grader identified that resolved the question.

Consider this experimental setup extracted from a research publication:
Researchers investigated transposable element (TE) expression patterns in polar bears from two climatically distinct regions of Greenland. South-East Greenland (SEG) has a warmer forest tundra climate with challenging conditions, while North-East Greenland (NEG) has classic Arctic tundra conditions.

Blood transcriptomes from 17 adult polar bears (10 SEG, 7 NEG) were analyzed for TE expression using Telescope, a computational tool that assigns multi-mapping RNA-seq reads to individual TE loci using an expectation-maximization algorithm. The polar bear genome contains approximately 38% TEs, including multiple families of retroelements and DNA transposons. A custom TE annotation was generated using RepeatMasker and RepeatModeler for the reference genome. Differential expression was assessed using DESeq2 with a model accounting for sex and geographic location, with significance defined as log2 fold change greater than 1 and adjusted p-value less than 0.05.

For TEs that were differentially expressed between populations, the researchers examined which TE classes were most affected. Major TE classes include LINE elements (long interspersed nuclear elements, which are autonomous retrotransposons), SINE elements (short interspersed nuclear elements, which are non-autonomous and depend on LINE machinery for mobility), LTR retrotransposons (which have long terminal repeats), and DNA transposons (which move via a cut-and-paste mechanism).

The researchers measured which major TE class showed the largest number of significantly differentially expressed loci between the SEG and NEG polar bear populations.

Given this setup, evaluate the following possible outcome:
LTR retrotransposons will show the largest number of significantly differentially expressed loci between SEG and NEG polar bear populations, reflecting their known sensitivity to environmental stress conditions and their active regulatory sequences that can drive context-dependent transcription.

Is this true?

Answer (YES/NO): NO